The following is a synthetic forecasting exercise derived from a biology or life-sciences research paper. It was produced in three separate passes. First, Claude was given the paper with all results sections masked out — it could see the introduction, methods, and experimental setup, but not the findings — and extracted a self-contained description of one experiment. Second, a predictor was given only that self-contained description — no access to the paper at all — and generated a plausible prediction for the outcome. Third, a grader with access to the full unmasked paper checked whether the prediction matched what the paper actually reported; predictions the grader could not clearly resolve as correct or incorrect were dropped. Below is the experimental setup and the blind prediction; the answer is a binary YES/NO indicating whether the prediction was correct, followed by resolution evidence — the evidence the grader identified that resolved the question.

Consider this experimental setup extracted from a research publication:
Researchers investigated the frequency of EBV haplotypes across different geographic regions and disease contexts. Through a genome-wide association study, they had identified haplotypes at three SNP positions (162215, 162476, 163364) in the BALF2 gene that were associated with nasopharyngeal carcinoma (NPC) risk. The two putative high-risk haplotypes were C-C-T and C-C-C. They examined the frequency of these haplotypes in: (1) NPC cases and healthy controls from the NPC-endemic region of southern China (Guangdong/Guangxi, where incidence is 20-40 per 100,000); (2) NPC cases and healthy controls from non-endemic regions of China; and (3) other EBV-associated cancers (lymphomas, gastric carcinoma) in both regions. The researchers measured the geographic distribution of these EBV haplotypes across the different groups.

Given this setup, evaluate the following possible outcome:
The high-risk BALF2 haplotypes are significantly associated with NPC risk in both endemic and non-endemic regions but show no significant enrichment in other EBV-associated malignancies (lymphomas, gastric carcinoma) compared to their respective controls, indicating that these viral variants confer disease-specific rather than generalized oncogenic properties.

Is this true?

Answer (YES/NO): YES